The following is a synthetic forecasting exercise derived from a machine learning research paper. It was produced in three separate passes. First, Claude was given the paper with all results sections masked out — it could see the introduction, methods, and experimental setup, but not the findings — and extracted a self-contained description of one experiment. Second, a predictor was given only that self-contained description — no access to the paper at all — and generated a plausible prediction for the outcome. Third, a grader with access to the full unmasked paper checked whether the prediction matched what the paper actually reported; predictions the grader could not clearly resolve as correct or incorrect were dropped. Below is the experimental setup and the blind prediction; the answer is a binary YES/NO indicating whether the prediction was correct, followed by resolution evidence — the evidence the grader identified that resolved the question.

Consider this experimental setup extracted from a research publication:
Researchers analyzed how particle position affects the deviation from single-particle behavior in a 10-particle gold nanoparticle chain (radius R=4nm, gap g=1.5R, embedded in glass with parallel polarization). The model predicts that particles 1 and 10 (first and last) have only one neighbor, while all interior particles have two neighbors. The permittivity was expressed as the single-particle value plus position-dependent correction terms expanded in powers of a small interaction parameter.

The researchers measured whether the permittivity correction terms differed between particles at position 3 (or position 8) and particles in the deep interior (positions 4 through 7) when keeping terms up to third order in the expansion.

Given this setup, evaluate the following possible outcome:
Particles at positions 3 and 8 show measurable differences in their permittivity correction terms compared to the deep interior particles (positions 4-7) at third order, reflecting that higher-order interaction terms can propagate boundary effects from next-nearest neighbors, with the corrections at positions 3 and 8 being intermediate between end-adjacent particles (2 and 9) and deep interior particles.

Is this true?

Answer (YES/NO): YES